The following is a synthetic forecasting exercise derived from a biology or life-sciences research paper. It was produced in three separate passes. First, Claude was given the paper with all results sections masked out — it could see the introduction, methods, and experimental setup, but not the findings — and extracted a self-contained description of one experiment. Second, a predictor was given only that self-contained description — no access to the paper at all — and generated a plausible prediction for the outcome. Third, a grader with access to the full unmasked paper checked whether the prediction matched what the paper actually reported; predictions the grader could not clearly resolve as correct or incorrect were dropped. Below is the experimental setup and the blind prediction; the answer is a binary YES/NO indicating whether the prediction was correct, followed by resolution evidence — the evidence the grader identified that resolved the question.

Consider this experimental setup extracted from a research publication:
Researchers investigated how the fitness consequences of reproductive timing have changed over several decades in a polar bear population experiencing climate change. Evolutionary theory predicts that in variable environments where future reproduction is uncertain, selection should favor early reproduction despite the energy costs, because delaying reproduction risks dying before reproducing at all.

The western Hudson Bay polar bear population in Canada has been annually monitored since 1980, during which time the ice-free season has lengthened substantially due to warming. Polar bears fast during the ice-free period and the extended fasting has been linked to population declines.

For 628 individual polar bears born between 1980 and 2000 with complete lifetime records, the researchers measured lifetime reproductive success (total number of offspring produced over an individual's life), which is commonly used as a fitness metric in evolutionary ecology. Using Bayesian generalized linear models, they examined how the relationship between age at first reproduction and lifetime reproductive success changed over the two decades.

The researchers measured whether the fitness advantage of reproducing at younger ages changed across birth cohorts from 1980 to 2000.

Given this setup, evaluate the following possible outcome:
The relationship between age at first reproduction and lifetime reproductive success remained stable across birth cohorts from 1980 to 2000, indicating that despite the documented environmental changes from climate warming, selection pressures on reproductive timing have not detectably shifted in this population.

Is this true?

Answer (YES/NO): NO